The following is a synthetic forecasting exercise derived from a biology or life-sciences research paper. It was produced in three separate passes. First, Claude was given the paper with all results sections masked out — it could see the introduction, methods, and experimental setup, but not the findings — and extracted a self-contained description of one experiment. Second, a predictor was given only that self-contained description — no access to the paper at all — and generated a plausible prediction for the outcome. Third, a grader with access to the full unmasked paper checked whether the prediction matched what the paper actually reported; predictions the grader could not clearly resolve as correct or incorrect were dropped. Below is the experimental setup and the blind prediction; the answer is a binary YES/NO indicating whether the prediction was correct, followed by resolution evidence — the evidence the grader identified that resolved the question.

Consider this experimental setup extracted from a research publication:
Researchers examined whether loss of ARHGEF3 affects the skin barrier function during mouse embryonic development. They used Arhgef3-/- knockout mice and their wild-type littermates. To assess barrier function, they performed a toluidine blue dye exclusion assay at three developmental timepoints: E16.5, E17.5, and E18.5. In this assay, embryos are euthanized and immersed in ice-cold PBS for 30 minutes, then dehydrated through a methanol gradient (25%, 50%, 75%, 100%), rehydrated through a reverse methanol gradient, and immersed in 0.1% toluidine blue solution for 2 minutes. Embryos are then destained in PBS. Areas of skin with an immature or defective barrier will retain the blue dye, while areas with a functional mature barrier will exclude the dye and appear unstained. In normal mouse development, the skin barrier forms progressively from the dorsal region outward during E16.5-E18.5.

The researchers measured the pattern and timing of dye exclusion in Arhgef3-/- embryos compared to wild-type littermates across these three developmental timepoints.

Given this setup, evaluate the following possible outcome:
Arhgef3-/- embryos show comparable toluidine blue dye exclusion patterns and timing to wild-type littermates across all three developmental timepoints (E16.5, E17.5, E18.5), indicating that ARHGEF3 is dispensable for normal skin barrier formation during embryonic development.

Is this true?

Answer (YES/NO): YES